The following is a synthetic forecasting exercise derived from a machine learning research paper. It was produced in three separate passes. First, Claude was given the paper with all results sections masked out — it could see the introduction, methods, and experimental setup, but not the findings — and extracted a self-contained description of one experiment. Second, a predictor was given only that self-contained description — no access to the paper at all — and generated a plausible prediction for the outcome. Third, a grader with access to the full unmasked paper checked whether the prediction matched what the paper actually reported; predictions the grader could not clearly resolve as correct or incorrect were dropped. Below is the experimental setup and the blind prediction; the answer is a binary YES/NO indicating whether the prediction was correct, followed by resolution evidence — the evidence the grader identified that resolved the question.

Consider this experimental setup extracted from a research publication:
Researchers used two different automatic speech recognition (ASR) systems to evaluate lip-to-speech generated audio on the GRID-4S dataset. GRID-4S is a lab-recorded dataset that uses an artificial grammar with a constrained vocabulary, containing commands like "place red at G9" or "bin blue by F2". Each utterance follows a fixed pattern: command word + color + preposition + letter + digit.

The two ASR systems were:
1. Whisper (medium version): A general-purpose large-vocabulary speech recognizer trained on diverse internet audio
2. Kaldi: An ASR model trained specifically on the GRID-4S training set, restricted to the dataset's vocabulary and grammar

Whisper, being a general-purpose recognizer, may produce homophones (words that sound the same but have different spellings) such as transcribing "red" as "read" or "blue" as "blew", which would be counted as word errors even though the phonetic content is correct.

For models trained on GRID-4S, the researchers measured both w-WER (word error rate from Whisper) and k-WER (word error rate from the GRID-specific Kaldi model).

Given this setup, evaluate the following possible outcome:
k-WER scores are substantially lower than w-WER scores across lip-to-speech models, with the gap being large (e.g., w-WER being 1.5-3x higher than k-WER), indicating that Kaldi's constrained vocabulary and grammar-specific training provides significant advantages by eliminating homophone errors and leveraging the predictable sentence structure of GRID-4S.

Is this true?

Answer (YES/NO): YES